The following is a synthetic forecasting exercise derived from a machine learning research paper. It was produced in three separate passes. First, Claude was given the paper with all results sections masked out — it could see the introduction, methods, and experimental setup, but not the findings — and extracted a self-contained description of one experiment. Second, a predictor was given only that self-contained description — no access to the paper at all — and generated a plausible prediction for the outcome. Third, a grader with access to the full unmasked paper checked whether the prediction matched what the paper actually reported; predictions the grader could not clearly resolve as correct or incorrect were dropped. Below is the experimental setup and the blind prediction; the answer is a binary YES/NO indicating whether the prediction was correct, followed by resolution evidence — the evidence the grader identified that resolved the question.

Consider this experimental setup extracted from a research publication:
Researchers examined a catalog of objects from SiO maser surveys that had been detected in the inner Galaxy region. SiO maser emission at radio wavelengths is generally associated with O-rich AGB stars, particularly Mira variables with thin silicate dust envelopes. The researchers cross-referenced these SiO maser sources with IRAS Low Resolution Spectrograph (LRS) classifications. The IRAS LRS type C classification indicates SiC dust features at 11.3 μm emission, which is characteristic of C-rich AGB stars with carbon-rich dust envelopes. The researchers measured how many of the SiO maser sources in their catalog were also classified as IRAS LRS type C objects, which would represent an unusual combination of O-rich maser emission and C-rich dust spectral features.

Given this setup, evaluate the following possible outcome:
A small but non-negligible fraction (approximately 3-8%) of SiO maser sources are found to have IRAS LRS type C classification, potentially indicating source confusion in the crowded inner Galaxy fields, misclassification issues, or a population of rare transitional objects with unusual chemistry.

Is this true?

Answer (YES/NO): NO